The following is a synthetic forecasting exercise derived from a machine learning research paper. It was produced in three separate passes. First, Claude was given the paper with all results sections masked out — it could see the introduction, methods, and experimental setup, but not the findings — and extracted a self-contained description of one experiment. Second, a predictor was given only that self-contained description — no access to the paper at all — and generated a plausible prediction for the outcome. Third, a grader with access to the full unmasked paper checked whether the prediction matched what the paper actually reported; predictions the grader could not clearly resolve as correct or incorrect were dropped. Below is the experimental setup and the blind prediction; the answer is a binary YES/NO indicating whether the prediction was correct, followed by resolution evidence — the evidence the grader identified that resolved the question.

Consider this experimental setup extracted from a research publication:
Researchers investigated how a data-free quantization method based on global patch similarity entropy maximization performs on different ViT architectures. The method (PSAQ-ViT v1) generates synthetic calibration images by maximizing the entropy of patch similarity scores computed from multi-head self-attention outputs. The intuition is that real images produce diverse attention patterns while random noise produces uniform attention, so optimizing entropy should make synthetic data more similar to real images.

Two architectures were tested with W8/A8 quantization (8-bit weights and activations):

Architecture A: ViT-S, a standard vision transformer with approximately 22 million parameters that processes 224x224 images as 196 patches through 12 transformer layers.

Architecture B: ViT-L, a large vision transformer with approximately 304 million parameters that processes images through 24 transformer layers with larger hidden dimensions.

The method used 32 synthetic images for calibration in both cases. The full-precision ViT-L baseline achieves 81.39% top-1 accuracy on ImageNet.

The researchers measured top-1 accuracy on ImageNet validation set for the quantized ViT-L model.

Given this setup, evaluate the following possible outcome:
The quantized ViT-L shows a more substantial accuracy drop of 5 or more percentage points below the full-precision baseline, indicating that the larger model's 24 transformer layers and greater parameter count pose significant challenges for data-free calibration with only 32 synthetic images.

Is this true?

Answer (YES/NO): YES